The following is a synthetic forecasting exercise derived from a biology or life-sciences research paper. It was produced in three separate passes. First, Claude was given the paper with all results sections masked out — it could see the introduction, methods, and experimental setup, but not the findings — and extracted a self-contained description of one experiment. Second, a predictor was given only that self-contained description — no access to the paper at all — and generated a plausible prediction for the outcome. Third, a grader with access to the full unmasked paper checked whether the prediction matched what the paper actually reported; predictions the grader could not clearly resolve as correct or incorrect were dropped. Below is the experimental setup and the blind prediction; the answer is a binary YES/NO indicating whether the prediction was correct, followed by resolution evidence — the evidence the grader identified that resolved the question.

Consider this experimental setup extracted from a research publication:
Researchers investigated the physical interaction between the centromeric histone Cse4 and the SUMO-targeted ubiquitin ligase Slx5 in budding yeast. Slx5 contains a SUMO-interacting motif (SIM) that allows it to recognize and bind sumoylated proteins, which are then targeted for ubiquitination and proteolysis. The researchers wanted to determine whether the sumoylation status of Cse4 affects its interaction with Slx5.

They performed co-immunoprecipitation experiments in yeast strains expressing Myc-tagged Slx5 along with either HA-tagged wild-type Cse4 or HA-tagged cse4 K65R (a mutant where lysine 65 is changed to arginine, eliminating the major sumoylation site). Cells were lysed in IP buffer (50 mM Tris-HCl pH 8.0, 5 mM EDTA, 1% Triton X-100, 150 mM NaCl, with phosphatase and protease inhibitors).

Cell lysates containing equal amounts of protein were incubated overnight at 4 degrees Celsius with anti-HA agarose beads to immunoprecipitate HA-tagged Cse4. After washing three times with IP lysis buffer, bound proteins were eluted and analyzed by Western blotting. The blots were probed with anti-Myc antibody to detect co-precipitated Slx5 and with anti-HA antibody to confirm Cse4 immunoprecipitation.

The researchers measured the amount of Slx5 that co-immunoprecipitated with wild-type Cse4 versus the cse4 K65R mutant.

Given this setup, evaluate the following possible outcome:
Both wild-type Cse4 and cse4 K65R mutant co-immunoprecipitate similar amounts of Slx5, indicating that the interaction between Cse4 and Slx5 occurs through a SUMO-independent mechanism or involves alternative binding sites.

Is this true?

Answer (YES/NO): NO